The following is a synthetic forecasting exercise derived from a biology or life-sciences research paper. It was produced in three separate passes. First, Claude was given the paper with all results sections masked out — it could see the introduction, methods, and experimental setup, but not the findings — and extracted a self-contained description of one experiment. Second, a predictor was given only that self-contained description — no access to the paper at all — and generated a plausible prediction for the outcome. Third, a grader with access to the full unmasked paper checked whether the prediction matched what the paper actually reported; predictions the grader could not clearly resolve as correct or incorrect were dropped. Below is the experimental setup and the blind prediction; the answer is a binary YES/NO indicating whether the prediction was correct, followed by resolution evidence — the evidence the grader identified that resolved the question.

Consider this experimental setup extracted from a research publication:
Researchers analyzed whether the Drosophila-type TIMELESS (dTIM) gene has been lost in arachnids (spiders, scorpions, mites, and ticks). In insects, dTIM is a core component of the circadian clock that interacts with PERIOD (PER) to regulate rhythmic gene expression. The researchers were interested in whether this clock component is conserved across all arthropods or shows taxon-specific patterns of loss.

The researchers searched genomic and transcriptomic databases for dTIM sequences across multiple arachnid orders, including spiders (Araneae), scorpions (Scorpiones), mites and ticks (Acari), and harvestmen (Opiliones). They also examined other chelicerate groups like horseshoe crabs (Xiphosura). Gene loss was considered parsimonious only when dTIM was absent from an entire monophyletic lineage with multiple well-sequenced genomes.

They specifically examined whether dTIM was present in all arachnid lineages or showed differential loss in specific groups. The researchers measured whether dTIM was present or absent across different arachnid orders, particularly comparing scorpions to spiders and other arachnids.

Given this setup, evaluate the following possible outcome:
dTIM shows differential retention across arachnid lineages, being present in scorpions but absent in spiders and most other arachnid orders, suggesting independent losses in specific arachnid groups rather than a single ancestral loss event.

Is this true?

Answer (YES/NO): NO